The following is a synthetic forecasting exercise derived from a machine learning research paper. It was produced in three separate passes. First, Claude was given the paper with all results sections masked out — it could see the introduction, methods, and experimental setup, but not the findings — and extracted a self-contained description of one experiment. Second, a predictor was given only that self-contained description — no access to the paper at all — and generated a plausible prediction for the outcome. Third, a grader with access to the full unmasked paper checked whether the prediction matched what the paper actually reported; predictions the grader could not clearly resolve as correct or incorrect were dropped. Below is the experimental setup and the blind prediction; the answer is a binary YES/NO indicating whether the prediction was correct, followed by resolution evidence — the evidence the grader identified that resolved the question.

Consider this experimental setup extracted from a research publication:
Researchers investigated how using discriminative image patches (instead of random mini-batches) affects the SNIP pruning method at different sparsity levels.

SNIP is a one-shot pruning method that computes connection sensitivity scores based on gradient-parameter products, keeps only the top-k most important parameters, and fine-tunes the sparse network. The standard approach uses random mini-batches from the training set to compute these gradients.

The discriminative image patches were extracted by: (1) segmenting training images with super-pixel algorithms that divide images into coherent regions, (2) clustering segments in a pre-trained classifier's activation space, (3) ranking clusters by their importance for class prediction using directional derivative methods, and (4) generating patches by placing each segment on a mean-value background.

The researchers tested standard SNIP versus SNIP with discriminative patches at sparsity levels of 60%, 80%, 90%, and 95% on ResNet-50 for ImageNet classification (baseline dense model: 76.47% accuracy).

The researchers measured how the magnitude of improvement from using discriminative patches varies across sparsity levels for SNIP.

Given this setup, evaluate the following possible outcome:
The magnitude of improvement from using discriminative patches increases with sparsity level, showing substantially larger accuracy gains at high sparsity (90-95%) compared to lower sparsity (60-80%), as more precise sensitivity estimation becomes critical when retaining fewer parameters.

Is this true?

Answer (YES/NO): YES